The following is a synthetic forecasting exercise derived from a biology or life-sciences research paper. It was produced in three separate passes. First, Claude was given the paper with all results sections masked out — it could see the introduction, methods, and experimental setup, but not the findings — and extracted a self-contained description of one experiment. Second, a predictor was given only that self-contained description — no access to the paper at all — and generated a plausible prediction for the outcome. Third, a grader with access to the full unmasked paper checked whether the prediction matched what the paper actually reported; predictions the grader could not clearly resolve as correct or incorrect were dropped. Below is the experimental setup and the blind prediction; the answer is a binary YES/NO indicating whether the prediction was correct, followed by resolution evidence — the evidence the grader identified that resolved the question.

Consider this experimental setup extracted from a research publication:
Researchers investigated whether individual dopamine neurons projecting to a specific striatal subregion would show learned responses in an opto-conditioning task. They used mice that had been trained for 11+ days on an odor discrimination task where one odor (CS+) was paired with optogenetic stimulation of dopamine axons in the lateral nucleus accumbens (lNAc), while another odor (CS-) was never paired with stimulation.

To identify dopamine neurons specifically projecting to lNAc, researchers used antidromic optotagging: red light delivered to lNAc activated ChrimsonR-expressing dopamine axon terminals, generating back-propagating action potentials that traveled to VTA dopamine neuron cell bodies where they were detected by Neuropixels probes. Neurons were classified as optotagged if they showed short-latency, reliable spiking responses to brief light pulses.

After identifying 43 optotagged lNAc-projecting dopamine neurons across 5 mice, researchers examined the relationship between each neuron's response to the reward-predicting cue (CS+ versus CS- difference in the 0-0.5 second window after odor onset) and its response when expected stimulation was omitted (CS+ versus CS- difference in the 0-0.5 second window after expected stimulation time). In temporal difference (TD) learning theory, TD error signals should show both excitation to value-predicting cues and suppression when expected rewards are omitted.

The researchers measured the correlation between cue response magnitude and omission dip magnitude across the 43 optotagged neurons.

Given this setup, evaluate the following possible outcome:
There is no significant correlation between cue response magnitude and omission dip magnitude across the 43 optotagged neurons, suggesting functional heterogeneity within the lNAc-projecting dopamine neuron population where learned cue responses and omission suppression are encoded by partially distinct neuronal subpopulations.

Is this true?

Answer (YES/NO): NO